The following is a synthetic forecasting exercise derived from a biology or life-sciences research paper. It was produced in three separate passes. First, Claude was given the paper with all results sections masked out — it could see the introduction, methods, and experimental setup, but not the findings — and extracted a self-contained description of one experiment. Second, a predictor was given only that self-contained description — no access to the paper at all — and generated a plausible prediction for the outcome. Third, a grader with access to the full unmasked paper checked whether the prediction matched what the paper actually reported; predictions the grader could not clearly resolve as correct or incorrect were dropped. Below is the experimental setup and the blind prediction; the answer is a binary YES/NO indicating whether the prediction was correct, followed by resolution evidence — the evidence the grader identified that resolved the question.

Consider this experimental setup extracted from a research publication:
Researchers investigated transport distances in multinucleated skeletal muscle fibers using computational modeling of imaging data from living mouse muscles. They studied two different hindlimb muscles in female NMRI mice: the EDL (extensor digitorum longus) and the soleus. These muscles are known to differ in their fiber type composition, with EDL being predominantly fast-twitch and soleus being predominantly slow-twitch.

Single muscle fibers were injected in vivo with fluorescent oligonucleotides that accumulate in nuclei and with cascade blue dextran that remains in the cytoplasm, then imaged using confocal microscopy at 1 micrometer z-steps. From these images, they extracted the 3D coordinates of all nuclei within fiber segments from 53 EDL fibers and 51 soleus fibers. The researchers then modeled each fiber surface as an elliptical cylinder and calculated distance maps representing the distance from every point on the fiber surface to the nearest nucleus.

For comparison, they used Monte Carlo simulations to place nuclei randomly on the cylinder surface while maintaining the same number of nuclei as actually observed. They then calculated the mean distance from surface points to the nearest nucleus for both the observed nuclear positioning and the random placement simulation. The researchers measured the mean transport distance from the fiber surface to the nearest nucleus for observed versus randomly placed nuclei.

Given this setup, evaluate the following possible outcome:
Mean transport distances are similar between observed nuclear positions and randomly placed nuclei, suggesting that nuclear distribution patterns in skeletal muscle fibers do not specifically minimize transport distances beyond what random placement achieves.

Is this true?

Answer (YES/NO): NO